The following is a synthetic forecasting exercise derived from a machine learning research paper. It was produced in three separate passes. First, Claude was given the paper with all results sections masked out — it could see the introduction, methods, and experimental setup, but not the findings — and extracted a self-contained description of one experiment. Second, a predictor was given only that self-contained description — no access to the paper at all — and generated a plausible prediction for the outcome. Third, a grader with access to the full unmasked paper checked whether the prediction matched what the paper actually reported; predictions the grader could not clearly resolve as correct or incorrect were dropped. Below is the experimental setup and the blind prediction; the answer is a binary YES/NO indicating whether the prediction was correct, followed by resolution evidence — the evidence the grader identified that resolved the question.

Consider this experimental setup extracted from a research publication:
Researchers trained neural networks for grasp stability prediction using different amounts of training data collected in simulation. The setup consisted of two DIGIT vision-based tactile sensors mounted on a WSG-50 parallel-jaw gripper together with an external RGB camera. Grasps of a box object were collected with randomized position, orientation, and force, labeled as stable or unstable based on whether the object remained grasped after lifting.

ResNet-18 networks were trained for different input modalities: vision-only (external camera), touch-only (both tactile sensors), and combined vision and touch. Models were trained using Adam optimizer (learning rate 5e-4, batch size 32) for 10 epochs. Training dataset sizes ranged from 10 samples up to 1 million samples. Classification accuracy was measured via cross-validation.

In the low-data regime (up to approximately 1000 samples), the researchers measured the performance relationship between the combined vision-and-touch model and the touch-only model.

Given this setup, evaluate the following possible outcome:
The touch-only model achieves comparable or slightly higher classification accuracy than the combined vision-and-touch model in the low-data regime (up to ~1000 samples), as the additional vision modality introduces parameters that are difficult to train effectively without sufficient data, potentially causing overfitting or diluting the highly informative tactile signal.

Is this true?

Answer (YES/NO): YES